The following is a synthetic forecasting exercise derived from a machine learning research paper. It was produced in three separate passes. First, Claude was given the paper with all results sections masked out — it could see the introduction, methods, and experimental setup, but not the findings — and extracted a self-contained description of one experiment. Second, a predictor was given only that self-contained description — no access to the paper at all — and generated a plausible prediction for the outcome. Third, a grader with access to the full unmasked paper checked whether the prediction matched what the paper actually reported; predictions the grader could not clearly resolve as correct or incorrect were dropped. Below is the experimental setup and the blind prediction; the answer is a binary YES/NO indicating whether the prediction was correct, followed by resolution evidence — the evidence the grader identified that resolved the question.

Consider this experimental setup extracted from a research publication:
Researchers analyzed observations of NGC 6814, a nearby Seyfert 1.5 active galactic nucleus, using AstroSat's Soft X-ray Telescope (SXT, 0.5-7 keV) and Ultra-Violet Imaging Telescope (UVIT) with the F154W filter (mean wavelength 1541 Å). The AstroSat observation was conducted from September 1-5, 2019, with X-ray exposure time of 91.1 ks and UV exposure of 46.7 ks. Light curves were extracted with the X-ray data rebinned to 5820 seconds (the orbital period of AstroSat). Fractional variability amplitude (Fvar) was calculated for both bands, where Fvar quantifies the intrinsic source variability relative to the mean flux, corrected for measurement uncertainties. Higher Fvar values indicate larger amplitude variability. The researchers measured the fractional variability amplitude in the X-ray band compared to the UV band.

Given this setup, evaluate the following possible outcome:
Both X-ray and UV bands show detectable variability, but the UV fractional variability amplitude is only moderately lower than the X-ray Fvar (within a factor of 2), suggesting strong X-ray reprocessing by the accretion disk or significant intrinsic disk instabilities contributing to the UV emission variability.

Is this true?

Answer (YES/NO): NO